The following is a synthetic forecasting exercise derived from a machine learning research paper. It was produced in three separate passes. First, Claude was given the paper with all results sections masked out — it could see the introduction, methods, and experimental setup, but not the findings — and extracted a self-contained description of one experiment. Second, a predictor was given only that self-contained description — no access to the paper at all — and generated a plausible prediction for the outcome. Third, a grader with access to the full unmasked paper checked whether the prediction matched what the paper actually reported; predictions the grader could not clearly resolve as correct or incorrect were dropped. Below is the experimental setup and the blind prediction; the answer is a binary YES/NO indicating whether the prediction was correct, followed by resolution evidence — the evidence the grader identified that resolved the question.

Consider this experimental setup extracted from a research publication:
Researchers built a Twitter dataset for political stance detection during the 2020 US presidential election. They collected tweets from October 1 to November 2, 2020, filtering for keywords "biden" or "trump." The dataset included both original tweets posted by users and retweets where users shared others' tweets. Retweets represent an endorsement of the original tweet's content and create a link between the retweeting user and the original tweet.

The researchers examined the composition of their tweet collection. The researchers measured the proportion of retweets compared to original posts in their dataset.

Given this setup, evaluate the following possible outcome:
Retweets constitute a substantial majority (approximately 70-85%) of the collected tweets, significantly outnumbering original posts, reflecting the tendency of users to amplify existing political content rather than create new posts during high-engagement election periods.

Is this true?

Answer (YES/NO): NO